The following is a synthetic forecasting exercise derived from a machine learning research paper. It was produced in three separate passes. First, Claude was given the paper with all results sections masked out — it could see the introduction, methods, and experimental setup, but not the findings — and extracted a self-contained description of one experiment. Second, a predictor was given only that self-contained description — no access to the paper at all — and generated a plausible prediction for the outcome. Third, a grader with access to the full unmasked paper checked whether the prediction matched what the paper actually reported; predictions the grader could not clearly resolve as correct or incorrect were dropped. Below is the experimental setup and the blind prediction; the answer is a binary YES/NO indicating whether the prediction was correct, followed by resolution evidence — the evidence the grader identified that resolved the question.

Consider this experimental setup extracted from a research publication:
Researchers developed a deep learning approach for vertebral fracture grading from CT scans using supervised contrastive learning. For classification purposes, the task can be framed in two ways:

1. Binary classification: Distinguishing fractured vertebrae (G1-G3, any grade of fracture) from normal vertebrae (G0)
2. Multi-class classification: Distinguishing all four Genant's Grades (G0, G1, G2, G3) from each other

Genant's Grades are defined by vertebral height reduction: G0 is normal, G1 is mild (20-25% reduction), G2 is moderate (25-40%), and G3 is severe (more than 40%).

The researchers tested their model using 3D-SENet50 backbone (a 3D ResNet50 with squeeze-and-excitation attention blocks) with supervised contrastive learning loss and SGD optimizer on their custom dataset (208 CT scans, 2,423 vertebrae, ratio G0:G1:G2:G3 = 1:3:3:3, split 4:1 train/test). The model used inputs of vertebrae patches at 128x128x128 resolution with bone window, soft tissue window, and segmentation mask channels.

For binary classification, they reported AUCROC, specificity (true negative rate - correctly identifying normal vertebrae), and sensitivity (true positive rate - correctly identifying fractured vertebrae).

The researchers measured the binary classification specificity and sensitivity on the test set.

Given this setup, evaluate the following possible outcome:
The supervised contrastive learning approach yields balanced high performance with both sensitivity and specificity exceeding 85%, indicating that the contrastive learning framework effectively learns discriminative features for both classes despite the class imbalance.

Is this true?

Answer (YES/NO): NO